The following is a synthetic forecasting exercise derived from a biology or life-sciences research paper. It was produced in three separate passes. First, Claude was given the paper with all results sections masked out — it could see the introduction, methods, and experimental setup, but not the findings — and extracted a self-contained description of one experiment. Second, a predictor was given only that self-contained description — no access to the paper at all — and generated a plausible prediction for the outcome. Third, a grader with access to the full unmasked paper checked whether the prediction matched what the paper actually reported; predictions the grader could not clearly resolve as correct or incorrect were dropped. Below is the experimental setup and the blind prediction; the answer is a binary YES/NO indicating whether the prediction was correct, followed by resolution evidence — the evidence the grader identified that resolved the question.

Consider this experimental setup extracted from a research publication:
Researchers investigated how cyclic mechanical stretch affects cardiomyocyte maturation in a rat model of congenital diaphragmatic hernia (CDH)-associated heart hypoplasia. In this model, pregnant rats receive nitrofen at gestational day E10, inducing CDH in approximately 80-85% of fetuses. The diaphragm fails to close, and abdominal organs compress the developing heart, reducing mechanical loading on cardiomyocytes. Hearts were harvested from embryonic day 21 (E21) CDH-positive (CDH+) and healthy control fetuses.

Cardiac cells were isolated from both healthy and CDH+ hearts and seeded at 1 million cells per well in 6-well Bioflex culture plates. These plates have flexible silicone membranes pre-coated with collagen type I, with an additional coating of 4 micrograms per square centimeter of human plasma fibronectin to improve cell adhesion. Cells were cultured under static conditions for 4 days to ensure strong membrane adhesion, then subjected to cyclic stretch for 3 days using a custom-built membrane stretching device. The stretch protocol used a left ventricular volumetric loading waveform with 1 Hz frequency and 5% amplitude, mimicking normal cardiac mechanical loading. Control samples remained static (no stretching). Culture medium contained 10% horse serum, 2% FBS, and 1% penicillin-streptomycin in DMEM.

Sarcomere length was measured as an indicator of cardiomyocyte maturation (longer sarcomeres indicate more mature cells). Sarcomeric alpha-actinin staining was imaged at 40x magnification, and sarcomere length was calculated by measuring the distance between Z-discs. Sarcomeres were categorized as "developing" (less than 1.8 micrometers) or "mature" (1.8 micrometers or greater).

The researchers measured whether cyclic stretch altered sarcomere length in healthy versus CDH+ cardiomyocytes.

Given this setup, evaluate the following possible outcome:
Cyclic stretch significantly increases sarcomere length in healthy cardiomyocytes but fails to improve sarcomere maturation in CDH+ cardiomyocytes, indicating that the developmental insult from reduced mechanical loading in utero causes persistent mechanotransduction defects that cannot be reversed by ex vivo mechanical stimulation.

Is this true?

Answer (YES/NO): NO